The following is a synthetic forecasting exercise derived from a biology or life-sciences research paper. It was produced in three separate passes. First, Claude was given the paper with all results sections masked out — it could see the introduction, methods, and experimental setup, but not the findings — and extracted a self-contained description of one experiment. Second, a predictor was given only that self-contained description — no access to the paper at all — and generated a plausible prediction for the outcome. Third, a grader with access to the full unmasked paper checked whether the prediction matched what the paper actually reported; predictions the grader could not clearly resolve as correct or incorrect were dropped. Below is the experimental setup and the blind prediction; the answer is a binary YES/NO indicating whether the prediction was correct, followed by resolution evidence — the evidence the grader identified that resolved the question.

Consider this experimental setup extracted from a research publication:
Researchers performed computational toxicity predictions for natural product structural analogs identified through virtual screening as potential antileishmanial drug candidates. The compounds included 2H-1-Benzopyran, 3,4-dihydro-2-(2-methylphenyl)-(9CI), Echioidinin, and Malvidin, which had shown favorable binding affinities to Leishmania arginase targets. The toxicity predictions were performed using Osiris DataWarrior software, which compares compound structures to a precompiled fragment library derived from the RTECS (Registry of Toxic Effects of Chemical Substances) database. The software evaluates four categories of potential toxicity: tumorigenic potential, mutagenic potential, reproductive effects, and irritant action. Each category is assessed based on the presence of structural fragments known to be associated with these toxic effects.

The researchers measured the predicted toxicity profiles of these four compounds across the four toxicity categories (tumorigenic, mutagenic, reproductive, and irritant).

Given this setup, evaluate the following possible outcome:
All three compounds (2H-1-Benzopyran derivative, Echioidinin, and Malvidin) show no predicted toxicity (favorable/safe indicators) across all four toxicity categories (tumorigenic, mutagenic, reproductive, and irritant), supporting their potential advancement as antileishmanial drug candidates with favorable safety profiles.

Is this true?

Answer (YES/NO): YES